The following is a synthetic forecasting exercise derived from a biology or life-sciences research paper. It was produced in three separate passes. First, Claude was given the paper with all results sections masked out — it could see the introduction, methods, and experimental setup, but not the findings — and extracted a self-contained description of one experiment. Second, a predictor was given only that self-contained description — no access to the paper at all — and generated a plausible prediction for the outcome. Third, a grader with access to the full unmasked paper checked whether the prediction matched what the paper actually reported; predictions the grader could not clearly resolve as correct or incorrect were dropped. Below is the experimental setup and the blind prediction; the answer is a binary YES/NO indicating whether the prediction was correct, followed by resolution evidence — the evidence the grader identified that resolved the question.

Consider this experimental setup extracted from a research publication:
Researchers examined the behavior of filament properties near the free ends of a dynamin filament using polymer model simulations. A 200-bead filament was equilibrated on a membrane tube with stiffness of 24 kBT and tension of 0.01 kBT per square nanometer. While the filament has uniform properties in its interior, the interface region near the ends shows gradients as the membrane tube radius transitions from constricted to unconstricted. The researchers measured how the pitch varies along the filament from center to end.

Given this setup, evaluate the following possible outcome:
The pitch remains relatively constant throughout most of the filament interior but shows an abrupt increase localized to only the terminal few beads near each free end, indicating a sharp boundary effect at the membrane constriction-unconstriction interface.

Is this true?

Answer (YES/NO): NO